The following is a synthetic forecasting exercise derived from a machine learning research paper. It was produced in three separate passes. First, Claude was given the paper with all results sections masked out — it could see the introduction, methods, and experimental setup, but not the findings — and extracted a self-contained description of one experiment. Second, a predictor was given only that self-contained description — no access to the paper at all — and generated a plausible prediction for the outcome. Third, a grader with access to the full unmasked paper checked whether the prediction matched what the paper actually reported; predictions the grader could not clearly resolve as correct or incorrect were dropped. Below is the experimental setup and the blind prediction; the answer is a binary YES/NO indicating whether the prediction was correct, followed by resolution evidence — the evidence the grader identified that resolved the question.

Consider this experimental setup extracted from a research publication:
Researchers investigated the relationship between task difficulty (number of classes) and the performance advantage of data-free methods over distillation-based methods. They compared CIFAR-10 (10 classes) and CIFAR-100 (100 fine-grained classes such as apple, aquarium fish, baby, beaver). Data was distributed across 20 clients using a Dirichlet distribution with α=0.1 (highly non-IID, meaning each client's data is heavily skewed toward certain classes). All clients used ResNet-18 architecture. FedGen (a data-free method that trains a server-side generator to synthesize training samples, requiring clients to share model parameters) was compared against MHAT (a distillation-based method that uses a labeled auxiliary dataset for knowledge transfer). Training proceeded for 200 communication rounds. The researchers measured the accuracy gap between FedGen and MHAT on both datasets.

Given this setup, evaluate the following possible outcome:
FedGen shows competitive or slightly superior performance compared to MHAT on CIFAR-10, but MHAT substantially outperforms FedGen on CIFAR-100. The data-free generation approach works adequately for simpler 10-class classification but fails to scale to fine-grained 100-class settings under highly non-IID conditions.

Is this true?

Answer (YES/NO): NO